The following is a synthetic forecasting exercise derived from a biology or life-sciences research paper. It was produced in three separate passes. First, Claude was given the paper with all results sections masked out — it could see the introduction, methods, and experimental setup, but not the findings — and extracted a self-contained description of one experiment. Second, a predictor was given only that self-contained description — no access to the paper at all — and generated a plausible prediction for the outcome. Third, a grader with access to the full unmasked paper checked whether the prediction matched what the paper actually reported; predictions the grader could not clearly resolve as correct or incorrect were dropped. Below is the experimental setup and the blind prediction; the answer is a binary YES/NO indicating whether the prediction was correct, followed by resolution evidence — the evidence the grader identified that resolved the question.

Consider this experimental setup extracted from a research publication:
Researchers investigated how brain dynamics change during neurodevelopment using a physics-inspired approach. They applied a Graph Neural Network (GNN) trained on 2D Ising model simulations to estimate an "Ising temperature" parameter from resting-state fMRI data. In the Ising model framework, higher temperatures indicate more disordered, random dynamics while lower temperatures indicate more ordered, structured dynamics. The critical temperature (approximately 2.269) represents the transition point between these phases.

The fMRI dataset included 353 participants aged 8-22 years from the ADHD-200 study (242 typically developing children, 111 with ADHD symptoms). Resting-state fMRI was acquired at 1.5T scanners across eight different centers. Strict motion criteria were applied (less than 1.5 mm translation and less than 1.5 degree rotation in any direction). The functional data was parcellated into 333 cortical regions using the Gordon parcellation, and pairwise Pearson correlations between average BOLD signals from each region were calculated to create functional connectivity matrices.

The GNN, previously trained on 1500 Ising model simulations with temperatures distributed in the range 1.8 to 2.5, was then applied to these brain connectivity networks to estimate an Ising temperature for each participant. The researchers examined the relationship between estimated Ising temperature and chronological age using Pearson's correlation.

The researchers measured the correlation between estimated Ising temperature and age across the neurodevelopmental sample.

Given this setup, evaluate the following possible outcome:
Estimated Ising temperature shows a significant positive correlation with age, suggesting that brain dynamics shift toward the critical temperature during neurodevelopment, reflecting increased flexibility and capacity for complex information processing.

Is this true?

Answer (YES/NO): NO